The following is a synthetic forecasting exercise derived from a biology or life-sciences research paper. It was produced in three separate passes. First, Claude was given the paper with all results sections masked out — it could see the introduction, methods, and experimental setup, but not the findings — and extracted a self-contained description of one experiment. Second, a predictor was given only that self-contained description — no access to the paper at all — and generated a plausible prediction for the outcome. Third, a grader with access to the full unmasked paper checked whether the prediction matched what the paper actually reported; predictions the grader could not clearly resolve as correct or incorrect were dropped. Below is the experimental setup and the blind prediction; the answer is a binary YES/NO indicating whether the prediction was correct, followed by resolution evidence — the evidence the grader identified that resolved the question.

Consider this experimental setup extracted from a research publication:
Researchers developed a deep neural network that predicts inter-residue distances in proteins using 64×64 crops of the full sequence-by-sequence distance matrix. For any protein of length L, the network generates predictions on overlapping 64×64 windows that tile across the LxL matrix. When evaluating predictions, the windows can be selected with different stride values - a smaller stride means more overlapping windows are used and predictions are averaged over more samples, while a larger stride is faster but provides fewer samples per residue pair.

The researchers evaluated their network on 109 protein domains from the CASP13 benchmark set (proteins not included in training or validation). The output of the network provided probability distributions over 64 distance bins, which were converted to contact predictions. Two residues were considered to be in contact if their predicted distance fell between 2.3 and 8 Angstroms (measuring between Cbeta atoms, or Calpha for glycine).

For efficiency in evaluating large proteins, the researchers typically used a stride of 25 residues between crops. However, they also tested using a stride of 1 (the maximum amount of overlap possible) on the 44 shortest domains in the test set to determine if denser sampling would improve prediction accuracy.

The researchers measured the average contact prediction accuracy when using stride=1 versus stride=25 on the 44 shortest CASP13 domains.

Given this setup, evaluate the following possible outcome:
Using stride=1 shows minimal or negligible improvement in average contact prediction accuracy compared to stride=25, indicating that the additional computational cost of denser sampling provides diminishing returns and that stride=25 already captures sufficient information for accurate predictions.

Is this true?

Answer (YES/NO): NO